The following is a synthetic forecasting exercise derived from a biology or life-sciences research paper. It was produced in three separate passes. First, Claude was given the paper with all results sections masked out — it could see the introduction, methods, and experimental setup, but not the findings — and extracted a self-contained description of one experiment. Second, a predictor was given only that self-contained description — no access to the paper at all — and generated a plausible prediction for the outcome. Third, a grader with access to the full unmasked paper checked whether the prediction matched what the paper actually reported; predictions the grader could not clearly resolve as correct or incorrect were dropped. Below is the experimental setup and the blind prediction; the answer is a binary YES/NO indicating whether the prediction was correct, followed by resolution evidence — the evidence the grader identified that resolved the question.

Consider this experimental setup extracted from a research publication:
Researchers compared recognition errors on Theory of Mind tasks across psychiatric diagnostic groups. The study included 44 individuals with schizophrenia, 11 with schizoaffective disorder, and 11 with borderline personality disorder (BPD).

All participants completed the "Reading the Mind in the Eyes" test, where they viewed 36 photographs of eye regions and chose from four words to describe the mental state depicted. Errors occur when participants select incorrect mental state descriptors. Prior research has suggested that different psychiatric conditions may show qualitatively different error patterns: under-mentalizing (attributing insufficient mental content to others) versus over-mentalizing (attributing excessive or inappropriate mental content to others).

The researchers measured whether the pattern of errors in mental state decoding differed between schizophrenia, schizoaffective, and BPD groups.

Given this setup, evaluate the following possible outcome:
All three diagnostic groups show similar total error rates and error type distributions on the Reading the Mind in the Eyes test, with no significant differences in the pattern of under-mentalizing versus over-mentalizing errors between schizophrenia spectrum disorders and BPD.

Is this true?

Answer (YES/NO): YES